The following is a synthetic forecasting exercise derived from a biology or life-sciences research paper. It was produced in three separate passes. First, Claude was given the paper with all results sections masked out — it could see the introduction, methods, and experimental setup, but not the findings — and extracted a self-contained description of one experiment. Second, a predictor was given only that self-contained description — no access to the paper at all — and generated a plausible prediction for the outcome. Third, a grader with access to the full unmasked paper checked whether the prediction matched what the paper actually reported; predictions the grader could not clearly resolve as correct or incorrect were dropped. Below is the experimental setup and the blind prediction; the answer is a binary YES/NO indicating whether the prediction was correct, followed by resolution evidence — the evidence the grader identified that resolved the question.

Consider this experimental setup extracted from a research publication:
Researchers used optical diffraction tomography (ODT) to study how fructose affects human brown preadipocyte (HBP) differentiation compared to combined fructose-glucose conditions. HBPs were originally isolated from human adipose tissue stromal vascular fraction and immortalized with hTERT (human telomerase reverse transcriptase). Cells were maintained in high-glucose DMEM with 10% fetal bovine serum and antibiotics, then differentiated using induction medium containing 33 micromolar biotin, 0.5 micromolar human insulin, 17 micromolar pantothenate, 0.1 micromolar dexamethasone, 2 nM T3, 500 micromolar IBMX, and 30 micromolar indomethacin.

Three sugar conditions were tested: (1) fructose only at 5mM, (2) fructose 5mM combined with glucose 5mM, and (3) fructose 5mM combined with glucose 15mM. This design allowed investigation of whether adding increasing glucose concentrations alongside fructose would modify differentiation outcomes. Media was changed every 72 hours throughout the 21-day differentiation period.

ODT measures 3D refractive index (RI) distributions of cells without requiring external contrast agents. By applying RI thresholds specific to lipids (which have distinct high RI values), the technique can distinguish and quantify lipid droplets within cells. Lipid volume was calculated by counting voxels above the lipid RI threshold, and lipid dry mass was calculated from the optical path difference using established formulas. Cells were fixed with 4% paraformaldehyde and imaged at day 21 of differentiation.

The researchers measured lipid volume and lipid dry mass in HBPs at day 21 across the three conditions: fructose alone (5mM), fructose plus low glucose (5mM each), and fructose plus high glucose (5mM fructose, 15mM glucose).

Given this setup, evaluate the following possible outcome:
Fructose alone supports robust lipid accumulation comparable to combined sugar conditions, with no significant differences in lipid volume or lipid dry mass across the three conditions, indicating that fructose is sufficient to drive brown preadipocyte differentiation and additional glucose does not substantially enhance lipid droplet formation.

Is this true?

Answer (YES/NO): NO